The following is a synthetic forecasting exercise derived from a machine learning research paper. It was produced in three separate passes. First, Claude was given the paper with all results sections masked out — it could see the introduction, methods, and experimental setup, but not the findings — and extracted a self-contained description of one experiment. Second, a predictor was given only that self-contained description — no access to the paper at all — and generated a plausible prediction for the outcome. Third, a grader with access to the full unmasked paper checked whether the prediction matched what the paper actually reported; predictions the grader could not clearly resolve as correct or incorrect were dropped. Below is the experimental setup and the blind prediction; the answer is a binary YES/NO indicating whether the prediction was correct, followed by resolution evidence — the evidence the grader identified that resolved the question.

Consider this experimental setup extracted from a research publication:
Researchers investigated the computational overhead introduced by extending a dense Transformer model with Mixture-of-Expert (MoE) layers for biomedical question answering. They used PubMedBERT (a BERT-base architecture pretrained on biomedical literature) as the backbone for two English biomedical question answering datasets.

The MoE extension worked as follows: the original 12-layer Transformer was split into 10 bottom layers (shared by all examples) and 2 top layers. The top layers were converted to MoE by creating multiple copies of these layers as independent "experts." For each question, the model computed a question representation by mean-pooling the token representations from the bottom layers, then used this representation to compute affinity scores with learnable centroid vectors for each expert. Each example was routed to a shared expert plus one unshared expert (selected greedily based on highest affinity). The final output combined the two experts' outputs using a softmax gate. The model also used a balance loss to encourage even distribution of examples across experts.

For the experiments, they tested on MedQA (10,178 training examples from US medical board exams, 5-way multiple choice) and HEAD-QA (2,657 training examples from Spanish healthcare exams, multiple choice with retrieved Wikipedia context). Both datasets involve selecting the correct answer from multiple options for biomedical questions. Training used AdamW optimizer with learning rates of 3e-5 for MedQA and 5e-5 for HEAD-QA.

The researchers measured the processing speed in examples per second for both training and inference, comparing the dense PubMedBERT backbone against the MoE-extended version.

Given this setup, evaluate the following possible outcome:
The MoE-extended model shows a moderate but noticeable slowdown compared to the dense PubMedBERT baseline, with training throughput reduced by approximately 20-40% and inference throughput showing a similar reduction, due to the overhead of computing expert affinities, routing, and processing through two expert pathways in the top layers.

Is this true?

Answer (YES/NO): NO